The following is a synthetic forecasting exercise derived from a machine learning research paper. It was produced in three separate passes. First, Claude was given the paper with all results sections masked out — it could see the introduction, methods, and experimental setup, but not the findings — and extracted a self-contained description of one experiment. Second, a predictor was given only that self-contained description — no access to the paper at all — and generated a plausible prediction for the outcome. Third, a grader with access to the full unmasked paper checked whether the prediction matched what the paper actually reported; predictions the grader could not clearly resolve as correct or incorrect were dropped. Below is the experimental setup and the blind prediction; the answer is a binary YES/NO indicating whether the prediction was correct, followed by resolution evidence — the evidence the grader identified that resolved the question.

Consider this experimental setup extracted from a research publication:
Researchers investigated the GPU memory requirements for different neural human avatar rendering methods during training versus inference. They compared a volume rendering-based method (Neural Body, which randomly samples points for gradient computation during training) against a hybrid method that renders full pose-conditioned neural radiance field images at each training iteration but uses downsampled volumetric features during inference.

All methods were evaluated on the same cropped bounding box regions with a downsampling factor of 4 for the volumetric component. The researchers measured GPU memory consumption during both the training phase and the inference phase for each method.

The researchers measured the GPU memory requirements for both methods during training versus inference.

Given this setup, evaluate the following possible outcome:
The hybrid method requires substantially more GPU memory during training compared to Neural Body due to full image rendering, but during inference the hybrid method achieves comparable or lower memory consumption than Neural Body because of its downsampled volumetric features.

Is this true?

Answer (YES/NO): YES